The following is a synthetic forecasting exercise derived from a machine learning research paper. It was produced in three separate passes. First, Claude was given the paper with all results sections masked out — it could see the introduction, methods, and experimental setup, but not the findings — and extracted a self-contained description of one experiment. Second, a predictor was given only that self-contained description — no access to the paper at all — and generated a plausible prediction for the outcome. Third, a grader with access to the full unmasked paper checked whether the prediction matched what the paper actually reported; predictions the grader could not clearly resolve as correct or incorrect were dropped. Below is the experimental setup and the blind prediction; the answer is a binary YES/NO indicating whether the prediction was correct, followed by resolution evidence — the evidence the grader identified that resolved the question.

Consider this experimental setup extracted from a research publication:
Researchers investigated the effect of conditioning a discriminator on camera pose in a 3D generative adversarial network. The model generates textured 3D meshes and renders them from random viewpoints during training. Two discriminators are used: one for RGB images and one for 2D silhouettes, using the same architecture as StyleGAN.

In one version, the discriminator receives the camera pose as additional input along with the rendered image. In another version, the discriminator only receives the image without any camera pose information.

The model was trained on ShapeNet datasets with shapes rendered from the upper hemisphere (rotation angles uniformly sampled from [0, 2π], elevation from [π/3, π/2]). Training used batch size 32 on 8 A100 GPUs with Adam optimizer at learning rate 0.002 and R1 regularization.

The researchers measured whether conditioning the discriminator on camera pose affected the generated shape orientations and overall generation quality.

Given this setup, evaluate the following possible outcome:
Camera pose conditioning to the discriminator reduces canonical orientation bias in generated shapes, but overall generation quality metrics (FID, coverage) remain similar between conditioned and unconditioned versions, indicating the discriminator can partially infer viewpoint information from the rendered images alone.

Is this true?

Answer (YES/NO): NO